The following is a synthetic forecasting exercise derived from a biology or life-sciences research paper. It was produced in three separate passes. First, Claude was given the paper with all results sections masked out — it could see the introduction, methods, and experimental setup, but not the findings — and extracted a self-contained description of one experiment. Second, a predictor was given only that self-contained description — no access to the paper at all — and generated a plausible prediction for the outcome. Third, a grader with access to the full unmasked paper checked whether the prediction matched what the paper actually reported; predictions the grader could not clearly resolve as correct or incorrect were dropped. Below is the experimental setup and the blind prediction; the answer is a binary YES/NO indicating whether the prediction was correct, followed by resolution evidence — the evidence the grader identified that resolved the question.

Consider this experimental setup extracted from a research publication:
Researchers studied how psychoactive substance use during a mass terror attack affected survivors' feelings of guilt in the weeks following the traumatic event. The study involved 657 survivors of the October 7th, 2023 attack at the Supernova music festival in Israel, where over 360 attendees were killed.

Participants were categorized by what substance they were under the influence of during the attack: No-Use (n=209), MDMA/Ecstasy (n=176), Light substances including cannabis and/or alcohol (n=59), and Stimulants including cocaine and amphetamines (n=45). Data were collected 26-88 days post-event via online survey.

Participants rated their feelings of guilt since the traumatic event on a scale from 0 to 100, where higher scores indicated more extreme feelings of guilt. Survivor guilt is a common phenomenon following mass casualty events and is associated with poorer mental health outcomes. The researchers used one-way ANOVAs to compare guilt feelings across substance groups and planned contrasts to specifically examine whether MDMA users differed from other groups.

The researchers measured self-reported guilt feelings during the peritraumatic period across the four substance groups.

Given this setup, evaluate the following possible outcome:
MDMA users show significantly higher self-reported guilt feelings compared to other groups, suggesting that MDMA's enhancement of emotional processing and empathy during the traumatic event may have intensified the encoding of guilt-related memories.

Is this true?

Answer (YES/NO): NO